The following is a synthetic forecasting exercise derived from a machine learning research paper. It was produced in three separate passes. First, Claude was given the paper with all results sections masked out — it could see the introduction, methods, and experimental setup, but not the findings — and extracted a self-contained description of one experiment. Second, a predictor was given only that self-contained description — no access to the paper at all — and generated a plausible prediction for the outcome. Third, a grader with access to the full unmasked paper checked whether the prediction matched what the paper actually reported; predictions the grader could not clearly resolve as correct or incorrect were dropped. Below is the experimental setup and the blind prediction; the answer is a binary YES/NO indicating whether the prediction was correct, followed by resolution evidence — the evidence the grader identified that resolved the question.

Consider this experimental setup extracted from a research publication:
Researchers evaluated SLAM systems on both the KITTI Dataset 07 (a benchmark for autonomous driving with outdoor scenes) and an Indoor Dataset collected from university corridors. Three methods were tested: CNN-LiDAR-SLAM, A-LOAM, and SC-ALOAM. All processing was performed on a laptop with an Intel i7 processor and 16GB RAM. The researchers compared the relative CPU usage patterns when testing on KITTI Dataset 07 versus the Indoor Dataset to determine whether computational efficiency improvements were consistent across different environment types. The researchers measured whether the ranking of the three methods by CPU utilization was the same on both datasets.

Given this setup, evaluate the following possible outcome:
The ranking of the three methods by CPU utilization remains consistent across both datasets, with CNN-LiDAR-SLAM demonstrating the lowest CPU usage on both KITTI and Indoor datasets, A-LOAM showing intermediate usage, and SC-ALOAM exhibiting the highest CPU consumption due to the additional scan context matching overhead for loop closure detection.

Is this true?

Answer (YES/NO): YES